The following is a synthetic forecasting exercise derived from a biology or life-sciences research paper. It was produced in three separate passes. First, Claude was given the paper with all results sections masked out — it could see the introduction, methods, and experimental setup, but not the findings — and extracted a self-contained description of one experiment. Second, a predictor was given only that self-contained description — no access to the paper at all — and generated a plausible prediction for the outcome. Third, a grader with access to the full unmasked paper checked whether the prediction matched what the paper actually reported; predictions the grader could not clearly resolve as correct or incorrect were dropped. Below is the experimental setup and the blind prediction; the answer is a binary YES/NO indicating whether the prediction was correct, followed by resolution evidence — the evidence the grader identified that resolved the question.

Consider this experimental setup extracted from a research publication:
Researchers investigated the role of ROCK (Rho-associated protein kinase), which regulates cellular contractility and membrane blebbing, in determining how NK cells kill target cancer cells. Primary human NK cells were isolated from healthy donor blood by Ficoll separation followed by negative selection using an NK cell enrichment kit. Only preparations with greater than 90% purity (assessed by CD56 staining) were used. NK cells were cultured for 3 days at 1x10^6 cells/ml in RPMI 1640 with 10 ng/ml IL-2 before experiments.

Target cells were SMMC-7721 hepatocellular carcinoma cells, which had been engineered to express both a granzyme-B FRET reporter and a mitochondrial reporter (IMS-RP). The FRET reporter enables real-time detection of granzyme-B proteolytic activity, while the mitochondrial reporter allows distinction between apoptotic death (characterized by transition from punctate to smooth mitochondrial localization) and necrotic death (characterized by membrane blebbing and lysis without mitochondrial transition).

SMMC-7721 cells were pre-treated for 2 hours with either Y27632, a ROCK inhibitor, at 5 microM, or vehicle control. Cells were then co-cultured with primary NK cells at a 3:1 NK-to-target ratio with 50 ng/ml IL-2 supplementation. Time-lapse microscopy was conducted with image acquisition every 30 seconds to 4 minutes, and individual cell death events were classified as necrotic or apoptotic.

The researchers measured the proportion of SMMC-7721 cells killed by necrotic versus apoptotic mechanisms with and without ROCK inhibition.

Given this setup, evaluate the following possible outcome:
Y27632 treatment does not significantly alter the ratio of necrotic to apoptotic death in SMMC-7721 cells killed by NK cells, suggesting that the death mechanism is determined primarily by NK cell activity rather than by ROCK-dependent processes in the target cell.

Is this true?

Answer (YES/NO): YES